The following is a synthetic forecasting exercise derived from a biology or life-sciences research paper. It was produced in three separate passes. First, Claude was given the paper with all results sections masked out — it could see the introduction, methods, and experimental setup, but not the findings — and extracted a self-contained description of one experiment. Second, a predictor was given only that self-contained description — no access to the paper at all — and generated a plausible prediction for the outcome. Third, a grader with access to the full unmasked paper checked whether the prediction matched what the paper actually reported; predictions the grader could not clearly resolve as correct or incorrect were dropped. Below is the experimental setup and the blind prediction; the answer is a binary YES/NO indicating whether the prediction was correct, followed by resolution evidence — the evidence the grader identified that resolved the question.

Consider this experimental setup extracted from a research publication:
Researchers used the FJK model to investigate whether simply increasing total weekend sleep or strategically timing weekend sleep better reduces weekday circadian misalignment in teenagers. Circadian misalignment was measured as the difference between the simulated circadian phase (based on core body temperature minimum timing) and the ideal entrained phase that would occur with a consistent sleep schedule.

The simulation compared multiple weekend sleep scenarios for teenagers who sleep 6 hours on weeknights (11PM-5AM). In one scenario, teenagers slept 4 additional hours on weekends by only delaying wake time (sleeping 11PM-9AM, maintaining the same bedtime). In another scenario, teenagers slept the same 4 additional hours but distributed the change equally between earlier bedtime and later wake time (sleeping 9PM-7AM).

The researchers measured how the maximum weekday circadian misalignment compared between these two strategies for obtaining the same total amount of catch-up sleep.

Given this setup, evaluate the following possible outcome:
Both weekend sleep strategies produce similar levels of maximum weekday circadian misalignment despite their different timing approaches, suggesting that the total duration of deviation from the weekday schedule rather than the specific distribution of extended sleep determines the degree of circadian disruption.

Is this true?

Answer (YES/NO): NO